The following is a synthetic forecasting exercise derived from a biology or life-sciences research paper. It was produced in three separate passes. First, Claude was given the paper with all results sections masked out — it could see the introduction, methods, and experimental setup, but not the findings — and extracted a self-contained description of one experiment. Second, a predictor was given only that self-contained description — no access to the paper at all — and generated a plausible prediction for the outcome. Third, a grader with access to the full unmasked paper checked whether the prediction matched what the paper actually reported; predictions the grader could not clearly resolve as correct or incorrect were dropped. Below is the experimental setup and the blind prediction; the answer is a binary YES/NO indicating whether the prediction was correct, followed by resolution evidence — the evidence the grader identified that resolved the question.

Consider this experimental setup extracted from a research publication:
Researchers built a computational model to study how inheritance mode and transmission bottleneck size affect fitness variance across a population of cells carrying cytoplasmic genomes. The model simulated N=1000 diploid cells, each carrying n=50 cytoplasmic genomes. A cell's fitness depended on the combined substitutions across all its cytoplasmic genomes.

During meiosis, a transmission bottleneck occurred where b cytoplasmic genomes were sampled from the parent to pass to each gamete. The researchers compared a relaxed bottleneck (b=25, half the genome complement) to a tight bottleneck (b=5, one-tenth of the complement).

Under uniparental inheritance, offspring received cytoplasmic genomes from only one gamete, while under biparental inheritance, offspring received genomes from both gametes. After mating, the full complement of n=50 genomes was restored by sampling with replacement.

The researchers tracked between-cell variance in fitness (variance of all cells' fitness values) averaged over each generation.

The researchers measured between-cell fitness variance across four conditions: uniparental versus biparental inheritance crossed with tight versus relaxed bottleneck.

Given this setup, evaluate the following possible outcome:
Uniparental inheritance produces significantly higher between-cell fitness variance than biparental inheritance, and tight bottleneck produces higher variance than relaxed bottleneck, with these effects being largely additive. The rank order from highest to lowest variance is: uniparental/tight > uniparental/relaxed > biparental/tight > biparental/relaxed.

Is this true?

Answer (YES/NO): NO